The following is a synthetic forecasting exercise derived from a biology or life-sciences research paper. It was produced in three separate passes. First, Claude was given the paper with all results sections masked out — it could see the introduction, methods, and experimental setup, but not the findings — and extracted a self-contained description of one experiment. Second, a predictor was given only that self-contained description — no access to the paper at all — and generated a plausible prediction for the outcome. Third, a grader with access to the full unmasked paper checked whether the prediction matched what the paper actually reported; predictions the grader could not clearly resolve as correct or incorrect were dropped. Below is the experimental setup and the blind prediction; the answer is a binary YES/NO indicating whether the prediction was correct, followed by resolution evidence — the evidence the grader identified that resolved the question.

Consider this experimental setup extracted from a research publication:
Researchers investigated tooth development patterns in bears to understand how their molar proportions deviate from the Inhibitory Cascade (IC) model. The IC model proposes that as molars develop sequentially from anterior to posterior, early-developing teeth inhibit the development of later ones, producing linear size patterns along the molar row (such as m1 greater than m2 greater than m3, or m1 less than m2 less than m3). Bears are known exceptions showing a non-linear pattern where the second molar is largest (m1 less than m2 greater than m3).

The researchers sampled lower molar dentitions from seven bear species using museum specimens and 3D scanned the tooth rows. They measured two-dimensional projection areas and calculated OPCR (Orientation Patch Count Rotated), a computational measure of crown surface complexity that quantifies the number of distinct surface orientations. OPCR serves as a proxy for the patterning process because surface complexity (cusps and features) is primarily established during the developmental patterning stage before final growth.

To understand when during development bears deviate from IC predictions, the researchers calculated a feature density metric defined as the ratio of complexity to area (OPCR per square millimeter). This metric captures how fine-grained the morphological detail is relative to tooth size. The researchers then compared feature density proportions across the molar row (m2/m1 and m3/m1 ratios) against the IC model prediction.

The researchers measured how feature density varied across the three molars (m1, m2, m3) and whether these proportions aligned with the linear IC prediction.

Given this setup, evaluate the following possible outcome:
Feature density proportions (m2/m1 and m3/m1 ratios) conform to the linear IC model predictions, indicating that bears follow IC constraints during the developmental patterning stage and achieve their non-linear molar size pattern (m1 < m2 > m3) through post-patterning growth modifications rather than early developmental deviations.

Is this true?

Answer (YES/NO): NO